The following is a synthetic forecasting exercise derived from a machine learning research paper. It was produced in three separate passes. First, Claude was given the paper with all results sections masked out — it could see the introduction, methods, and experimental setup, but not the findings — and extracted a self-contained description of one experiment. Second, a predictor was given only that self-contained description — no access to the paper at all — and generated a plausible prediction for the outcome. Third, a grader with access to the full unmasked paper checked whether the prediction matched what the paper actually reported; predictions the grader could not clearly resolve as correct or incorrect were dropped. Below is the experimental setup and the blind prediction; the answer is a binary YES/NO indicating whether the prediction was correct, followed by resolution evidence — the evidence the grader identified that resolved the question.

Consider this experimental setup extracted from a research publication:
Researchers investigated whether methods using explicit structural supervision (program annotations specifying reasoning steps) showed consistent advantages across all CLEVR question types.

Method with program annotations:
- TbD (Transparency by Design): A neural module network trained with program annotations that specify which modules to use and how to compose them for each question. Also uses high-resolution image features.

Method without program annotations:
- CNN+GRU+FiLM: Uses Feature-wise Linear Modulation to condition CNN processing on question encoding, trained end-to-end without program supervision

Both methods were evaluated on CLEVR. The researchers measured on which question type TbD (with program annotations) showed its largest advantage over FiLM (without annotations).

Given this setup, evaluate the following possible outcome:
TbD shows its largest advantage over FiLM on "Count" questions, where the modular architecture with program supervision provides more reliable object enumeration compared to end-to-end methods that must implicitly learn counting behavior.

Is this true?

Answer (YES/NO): NO